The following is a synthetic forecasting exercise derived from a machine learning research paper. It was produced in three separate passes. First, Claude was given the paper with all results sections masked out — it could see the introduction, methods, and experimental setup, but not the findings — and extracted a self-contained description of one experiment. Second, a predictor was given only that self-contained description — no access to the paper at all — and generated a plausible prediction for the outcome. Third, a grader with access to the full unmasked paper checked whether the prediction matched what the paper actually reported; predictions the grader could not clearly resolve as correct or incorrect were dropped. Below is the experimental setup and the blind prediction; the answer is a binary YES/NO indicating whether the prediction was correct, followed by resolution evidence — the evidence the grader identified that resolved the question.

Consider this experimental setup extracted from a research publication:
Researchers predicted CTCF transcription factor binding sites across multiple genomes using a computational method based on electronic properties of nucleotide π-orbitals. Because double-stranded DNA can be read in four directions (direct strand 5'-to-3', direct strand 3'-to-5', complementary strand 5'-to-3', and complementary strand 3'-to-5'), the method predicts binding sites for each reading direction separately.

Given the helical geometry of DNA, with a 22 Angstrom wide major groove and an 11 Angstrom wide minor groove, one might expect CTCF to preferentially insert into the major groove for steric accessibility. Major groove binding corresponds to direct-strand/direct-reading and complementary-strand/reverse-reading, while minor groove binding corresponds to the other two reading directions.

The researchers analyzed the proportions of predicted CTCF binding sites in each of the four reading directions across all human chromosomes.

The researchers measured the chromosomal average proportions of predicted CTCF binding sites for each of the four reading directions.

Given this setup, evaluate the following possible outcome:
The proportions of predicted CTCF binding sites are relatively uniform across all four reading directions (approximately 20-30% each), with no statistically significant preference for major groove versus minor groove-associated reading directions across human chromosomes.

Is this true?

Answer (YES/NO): YES